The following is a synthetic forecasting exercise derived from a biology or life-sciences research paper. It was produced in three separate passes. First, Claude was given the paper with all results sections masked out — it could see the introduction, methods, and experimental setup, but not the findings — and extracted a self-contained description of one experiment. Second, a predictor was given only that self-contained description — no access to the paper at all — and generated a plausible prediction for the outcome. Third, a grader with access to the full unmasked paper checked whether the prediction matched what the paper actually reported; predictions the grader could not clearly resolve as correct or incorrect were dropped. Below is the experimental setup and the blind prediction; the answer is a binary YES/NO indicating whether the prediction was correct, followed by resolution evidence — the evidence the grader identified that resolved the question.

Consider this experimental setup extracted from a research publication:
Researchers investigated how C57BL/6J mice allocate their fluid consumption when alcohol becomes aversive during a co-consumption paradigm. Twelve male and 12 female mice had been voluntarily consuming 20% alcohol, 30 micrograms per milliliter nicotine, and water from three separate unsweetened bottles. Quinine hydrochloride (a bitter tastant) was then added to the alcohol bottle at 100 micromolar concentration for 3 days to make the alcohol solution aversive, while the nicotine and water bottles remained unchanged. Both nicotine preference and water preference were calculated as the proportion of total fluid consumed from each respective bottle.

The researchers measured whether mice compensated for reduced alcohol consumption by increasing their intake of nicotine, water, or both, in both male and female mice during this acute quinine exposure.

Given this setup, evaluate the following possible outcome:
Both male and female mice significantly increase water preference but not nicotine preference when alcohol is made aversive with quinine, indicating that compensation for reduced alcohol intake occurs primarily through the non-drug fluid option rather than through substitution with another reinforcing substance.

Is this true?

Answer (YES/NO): NO